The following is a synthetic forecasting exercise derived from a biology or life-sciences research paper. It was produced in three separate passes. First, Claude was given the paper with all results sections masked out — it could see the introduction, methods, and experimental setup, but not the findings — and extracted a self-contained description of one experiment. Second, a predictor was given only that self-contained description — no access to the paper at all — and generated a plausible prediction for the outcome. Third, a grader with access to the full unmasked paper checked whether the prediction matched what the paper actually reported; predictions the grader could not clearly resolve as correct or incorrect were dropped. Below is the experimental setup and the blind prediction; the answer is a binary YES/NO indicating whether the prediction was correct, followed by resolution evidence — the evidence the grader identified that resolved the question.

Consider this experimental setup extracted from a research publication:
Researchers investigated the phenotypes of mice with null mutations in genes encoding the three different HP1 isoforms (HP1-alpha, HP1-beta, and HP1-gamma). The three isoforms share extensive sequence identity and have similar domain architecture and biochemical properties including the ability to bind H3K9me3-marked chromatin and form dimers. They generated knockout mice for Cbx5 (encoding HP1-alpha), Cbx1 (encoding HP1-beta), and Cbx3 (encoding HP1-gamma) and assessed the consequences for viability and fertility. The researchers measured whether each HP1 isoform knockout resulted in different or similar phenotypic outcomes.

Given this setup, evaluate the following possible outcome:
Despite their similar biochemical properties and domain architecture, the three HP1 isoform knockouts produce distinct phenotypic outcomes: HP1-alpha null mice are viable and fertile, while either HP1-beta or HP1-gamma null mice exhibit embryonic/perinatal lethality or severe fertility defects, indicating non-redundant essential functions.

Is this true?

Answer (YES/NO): YES